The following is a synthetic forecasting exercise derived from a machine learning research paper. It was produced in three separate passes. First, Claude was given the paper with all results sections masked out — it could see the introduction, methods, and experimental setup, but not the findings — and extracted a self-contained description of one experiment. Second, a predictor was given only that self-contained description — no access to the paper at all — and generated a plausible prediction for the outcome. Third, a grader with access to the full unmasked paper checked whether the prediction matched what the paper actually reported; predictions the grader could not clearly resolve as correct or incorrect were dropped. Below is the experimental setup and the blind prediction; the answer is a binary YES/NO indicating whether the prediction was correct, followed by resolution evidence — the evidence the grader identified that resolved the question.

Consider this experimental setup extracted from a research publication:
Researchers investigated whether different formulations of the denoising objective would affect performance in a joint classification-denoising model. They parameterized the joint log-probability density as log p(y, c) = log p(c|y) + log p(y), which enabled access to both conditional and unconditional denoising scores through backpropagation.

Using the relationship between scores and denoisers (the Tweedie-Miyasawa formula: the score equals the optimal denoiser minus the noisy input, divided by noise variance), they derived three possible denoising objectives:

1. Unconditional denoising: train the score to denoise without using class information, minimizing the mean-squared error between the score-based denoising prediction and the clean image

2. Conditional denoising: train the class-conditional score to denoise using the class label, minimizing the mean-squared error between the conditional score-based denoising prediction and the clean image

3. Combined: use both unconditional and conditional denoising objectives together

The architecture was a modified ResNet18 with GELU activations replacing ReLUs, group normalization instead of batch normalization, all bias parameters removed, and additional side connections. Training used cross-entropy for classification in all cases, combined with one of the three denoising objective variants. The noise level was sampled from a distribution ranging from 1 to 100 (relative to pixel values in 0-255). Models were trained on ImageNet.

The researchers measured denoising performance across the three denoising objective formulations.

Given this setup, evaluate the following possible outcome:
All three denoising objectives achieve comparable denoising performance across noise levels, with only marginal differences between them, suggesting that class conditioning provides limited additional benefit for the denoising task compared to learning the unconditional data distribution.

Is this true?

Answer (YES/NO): YES